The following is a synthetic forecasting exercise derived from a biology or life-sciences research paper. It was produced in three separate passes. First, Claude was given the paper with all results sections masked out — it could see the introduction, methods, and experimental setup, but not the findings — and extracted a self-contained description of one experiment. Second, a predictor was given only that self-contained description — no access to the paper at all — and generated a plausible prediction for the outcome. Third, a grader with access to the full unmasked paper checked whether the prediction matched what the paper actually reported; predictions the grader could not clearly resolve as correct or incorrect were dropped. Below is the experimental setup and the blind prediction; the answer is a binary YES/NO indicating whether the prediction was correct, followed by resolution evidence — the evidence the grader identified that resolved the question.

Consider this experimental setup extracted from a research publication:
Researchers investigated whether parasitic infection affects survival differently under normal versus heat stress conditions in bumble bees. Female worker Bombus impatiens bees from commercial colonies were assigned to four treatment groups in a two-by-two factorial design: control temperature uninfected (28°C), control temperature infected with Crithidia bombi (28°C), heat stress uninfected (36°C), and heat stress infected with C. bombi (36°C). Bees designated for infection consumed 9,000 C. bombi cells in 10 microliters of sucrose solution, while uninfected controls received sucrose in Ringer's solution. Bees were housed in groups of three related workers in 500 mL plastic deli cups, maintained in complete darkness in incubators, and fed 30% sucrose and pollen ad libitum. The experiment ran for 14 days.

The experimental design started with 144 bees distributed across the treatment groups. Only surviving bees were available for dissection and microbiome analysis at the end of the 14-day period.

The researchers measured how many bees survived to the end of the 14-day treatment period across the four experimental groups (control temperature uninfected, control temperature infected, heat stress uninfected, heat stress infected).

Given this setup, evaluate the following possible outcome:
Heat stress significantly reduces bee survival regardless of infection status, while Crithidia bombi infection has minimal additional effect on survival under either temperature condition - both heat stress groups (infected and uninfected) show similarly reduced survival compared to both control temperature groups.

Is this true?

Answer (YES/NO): NO